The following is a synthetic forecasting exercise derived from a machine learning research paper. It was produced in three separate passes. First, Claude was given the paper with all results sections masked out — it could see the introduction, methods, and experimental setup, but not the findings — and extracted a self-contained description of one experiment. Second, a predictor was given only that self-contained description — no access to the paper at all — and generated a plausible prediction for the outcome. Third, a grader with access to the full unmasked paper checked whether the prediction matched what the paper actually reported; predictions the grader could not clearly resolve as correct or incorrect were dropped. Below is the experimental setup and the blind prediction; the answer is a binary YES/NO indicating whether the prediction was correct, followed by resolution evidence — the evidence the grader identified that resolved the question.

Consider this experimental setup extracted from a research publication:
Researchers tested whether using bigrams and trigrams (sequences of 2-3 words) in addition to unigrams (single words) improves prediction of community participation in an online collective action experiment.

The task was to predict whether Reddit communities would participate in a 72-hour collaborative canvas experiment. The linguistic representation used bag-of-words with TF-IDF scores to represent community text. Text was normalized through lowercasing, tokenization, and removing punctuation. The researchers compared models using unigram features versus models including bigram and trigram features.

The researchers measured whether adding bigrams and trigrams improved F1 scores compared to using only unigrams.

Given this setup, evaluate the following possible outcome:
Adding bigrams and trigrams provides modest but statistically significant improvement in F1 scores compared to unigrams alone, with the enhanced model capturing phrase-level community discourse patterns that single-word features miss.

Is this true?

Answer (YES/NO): NO